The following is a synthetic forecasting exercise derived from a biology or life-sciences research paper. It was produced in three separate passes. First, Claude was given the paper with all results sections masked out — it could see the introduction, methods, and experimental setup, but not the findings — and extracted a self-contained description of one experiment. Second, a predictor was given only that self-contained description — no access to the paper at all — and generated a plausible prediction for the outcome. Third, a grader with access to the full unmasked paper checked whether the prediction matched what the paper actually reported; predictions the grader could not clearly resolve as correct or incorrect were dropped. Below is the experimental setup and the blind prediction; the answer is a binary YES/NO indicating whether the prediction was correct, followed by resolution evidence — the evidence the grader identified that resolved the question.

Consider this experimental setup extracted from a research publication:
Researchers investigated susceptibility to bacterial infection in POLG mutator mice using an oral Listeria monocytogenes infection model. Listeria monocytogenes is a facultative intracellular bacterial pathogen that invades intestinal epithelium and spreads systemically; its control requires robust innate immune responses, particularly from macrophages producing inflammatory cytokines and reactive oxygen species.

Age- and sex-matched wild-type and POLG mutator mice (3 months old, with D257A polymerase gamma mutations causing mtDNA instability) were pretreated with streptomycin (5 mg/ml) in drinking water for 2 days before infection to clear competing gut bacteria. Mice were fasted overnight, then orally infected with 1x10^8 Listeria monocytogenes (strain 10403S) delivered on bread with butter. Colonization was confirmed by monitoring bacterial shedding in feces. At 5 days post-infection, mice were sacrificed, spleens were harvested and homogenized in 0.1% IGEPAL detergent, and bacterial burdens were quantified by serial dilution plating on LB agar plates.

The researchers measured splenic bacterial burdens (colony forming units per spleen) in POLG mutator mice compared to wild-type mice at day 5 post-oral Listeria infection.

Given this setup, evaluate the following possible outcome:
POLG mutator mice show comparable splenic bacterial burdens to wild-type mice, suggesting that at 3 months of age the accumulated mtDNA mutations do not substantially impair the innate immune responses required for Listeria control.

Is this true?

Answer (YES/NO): NO